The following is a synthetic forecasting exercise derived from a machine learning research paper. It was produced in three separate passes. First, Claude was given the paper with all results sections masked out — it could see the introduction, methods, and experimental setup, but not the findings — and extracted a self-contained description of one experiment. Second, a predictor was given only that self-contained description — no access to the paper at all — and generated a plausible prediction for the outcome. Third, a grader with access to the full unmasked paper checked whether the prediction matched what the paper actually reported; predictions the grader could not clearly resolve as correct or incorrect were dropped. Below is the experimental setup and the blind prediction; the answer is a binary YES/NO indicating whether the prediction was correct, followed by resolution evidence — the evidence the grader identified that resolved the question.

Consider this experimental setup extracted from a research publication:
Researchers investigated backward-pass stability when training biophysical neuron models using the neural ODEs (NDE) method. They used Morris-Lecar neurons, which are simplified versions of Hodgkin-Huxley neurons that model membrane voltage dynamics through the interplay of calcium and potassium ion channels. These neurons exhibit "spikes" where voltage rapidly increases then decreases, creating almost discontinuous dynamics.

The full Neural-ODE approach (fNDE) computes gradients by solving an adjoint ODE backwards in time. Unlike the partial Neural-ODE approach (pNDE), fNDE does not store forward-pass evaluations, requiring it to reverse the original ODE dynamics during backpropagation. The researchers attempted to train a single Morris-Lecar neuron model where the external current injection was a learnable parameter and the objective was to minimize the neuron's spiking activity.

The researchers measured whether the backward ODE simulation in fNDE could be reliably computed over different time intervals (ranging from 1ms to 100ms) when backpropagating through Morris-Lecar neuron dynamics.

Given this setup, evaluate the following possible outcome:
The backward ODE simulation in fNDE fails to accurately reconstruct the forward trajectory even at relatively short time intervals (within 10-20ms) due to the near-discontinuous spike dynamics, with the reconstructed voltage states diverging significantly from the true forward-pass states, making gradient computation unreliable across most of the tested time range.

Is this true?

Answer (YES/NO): NO